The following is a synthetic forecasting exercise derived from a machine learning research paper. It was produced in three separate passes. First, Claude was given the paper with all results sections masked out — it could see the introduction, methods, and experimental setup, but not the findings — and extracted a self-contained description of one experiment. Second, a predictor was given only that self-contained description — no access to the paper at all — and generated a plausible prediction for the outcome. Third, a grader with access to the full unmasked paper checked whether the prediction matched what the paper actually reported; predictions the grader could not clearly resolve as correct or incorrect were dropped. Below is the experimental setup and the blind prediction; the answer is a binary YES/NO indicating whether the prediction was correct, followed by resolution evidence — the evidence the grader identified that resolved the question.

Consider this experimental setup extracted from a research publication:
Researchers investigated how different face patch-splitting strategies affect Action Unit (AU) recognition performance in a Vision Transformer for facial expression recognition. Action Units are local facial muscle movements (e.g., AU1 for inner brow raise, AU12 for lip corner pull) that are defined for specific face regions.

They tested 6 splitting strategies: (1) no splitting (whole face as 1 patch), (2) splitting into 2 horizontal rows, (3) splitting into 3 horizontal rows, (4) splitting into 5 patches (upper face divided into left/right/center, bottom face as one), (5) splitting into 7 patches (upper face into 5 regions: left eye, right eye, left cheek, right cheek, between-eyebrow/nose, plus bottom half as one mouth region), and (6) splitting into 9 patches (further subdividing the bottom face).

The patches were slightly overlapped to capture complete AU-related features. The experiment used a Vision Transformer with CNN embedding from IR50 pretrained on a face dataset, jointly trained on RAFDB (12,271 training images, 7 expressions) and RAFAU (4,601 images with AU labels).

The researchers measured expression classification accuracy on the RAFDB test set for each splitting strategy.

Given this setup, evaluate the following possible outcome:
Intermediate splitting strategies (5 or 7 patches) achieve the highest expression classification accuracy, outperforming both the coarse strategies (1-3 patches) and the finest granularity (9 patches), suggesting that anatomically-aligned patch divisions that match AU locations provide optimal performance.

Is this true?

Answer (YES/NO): YES